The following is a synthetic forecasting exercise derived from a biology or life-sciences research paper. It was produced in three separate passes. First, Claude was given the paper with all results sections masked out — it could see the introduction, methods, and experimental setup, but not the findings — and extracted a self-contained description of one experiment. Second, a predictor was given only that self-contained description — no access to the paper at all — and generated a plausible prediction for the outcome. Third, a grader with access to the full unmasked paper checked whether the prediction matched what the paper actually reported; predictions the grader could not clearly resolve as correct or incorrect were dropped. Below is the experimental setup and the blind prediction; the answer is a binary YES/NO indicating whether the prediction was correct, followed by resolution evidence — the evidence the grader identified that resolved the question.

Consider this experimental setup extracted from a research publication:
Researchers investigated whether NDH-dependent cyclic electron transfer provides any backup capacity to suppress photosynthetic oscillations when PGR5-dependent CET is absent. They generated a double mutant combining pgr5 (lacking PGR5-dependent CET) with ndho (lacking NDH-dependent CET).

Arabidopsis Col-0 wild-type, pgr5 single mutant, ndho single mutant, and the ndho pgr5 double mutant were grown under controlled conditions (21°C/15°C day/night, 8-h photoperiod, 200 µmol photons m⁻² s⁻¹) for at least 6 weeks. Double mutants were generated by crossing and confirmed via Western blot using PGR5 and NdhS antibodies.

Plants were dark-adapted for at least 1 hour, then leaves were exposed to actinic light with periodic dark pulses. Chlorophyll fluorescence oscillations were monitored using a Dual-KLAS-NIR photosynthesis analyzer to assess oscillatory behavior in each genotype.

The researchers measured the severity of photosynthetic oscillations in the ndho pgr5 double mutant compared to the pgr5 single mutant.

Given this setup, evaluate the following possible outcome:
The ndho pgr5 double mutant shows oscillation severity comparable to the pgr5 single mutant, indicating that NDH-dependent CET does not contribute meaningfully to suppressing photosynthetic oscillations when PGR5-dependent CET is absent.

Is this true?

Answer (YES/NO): NO